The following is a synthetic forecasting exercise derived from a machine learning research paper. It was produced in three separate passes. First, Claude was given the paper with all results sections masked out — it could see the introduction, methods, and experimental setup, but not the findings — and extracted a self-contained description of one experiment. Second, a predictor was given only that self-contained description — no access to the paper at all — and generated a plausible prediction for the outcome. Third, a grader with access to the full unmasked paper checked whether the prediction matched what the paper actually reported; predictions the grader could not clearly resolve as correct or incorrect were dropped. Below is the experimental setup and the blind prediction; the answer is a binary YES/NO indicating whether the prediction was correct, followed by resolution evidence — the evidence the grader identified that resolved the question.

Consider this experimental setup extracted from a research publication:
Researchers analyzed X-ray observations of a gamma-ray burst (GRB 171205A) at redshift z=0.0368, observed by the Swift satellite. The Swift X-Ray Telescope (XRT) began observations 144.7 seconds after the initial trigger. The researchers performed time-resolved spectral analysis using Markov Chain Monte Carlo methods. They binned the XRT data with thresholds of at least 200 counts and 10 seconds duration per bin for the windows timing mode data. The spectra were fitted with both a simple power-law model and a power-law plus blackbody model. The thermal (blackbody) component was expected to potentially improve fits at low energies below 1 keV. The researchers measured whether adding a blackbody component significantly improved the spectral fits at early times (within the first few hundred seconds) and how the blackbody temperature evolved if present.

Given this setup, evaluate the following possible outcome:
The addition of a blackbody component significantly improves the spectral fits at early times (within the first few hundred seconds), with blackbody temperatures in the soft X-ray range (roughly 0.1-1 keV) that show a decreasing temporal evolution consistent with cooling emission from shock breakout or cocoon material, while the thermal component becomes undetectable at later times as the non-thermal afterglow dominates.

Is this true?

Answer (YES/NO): NO